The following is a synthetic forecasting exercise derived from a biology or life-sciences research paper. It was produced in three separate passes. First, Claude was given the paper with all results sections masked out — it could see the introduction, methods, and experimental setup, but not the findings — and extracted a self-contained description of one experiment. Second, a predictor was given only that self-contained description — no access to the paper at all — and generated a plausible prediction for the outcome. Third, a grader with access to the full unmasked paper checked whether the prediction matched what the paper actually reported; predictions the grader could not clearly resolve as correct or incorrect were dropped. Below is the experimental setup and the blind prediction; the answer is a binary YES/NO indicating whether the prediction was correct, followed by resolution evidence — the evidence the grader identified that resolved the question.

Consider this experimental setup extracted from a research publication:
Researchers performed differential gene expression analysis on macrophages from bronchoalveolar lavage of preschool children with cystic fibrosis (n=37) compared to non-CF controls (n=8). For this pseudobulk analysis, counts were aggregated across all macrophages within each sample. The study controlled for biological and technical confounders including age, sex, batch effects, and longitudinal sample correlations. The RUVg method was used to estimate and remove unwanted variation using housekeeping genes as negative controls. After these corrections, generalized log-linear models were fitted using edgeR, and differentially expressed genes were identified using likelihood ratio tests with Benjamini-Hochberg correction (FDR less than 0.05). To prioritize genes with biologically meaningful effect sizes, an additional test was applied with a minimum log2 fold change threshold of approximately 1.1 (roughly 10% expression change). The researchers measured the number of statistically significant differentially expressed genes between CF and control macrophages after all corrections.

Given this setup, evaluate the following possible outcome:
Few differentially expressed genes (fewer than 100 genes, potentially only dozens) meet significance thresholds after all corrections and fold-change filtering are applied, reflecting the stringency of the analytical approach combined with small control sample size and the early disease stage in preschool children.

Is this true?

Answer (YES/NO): NO